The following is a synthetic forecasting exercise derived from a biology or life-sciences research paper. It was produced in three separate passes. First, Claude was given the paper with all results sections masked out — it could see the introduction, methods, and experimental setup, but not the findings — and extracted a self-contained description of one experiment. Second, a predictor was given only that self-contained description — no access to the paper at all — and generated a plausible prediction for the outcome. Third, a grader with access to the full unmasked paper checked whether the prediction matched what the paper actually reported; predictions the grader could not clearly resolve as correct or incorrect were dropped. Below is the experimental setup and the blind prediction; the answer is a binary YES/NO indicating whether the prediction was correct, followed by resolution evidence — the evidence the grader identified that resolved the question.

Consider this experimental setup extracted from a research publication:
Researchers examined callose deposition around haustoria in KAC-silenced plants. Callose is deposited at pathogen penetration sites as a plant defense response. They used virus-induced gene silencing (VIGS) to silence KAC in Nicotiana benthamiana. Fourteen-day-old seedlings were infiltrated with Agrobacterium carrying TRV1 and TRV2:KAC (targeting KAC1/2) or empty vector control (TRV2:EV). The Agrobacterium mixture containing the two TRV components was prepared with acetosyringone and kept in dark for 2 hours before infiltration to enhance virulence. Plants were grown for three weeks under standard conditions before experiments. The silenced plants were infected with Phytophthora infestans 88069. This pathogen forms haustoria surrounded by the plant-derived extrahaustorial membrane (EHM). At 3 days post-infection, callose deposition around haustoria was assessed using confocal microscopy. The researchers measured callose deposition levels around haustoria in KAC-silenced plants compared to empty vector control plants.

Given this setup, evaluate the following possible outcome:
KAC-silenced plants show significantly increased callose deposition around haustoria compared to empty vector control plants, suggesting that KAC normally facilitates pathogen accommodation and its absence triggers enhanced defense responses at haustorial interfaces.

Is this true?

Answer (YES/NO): NO